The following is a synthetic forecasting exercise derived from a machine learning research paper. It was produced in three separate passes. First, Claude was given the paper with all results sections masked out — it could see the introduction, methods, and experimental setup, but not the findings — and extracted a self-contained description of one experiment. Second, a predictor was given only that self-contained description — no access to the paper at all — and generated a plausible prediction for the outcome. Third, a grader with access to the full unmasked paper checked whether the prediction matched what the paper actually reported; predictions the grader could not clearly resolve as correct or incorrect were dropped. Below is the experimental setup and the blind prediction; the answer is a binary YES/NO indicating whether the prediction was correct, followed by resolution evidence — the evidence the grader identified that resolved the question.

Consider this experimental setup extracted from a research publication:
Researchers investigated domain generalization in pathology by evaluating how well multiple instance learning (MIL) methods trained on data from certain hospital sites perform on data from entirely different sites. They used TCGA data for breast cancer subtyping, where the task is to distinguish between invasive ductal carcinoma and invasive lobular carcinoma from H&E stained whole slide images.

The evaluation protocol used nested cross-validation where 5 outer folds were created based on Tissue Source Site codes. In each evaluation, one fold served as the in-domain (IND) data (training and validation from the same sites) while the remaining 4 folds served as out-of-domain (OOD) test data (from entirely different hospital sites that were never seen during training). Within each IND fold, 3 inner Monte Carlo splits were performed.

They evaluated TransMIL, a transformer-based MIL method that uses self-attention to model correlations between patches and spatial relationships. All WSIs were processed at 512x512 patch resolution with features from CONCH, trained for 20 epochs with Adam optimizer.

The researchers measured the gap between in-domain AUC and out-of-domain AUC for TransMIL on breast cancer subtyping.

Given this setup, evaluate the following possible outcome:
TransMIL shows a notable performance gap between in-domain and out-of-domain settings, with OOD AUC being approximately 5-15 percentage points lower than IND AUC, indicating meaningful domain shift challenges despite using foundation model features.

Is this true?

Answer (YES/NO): NO